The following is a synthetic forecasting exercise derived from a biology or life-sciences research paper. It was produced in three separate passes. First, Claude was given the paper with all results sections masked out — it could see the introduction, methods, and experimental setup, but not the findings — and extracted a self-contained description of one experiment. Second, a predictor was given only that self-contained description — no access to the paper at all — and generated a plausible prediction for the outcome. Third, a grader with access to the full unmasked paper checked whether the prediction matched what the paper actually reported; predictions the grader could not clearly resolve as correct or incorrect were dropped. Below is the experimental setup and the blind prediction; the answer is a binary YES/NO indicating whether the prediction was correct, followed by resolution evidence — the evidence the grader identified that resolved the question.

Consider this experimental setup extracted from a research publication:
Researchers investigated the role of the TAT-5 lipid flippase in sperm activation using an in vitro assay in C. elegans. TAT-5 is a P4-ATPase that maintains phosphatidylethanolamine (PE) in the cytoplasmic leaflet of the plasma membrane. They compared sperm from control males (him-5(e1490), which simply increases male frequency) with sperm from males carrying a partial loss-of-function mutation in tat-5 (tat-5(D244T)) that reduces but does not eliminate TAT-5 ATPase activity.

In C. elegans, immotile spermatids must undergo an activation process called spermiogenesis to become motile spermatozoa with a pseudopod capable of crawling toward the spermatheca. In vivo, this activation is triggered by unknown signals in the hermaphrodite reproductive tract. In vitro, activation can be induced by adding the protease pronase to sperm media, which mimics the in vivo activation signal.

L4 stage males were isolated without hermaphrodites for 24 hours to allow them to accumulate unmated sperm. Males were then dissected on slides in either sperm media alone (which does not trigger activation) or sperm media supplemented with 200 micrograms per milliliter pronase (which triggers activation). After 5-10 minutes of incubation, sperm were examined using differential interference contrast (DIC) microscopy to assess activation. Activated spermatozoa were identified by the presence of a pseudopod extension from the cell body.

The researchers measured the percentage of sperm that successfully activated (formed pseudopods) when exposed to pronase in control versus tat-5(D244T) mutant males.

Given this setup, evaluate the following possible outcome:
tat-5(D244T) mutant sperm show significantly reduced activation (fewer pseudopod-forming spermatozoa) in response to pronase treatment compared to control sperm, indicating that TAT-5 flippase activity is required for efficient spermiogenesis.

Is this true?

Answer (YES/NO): YES